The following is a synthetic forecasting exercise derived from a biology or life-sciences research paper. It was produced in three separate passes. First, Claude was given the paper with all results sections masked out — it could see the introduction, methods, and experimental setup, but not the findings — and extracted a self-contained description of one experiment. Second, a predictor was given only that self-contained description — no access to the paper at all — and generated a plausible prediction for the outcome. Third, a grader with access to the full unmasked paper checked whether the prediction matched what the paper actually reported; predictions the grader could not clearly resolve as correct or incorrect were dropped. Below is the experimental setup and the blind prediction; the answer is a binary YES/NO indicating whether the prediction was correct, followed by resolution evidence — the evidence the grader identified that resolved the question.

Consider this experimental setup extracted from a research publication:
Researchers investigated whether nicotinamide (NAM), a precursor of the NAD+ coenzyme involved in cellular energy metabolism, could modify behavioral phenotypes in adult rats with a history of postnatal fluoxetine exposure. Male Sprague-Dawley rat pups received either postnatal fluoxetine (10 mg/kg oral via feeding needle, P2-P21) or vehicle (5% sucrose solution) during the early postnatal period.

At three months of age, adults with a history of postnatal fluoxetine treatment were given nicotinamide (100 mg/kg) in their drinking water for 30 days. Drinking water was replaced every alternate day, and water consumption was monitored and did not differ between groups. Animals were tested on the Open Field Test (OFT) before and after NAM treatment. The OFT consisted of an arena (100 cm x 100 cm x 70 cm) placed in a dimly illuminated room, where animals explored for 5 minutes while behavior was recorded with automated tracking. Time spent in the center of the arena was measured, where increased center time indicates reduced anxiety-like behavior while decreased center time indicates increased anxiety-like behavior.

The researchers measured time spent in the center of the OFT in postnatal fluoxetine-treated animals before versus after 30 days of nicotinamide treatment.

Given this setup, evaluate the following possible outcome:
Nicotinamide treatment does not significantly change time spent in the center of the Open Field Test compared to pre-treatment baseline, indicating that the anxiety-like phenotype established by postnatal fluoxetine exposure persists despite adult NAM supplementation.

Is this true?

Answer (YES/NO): YES